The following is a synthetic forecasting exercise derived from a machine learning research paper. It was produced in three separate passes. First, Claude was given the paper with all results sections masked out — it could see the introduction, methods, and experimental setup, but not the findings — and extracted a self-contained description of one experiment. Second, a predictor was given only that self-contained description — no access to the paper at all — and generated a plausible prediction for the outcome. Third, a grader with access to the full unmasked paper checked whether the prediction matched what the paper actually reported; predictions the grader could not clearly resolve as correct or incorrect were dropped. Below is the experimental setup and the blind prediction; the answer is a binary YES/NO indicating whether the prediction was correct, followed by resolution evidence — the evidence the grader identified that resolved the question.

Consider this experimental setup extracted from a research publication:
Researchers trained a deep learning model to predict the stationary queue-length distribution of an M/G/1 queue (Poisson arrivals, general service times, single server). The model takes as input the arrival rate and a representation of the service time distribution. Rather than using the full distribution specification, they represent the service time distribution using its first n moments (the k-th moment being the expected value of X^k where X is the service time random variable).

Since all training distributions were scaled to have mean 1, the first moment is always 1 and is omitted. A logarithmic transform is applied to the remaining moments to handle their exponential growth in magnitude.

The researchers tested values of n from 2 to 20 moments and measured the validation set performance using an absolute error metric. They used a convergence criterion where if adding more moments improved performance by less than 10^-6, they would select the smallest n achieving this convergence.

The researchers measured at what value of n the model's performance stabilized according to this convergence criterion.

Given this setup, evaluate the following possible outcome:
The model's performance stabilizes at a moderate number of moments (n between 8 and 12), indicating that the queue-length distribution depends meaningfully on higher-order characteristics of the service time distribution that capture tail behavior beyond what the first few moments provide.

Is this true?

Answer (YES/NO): NO